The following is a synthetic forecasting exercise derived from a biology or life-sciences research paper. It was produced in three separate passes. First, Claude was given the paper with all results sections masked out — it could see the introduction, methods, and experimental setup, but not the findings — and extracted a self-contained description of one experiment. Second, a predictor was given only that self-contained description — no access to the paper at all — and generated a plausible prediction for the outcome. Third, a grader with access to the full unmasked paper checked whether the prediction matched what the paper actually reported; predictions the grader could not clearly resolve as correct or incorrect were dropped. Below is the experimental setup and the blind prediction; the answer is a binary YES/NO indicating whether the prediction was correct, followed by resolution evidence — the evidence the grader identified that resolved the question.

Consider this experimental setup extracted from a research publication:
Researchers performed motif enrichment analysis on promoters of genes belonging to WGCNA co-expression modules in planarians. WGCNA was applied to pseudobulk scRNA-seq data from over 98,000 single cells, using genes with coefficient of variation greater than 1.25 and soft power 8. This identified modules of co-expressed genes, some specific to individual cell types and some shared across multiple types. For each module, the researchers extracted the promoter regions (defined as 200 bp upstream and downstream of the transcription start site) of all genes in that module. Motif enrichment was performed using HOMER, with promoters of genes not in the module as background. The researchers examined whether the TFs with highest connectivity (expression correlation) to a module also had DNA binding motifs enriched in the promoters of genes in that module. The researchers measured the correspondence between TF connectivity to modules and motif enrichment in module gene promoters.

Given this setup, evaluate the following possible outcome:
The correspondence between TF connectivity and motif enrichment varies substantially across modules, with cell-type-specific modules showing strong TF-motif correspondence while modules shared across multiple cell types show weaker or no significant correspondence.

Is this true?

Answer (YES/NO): NO